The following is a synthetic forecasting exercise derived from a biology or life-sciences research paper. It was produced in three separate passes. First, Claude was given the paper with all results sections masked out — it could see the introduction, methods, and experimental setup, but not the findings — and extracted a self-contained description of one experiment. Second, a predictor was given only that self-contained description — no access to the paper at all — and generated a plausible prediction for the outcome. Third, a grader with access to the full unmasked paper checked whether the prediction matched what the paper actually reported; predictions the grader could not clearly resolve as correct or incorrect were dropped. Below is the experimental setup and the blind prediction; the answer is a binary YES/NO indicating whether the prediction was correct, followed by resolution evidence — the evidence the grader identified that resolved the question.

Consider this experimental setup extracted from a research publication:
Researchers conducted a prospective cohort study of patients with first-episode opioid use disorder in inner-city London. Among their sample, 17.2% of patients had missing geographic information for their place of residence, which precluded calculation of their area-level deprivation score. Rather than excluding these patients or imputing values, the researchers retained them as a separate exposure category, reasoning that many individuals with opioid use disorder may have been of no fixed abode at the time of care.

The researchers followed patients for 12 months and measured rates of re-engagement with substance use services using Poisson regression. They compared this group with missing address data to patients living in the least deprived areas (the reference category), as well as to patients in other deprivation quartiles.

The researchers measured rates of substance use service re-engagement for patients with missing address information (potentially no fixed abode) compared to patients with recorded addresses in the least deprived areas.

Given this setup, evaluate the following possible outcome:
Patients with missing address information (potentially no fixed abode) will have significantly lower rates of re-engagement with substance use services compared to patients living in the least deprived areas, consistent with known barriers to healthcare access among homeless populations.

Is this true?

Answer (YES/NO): NO